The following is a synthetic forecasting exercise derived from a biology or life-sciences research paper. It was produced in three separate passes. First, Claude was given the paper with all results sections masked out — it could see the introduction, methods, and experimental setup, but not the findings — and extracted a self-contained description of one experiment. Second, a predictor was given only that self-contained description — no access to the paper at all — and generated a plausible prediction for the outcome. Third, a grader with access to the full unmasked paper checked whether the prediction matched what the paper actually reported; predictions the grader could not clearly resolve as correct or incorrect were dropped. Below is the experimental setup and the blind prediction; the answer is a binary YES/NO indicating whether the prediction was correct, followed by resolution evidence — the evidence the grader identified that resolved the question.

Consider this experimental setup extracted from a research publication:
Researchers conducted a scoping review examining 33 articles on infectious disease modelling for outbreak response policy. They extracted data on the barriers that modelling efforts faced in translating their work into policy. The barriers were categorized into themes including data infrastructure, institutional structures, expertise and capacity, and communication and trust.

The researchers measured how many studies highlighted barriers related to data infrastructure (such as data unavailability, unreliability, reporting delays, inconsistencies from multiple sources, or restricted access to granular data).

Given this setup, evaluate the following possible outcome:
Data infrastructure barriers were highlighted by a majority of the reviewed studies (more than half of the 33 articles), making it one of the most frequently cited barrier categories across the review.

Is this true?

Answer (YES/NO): NO